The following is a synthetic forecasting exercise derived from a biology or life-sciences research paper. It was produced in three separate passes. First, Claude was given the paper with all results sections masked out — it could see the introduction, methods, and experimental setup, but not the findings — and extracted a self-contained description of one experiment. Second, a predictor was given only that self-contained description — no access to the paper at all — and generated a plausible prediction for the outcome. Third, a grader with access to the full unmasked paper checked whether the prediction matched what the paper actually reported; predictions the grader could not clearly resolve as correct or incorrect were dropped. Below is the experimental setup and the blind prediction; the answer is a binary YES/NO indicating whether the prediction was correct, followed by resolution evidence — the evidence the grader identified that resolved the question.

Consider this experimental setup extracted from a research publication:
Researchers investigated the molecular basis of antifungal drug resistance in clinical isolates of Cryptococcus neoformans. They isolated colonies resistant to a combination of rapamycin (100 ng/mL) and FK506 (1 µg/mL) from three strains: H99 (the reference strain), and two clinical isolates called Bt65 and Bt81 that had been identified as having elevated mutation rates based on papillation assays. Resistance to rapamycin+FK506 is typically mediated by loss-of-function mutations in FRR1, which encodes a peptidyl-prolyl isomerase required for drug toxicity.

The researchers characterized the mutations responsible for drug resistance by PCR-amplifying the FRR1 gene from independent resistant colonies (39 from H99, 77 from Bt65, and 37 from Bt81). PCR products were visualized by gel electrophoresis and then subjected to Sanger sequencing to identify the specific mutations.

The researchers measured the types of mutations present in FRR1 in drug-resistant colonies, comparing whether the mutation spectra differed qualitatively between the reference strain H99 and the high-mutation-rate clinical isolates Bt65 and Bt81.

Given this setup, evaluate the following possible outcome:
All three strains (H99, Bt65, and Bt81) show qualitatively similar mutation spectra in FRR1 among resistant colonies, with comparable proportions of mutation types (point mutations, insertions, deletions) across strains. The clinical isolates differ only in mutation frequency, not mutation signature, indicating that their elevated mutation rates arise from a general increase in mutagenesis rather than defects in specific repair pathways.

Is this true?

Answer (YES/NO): NO